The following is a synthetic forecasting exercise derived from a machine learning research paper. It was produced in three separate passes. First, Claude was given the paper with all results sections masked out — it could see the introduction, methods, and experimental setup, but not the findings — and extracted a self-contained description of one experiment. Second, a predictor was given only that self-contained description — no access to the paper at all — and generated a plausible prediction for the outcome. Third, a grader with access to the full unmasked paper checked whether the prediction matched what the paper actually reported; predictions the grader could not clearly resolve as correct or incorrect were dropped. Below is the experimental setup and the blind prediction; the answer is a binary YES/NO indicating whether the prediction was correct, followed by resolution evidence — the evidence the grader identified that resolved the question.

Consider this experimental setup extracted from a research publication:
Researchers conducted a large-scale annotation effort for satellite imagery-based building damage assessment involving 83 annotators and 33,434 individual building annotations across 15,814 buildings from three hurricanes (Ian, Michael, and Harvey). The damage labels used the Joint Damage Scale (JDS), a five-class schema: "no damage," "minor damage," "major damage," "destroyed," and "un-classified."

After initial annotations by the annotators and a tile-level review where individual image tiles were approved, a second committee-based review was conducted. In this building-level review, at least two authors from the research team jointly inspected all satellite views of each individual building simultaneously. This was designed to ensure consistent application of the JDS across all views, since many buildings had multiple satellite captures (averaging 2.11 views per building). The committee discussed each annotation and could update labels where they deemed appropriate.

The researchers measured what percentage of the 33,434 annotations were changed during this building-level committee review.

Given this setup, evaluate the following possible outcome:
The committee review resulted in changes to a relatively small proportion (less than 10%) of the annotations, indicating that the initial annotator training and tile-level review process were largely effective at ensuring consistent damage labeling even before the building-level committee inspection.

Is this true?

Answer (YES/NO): NO